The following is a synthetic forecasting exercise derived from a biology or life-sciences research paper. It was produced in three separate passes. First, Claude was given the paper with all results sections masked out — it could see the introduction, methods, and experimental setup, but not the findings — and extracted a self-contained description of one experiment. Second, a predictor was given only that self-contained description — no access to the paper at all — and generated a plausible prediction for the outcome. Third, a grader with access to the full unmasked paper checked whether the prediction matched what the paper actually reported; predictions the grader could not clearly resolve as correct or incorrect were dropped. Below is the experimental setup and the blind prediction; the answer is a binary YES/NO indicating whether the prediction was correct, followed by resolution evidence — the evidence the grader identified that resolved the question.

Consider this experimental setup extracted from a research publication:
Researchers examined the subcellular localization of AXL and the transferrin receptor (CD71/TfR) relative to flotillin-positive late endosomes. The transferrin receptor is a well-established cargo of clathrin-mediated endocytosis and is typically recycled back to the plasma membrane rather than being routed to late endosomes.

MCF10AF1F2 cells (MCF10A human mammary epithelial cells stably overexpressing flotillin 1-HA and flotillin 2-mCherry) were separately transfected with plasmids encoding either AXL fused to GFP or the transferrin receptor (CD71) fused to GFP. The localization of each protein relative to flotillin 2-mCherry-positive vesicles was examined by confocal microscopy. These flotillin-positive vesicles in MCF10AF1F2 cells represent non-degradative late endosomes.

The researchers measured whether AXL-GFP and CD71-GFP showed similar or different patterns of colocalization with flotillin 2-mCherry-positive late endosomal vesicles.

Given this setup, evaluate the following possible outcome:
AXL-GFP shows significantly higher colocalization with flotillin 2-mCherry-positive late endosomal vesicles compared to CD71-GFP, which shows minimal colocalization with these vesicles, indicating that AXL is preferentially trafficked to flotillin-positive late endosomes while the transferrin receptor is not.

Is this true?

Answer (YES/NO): YES